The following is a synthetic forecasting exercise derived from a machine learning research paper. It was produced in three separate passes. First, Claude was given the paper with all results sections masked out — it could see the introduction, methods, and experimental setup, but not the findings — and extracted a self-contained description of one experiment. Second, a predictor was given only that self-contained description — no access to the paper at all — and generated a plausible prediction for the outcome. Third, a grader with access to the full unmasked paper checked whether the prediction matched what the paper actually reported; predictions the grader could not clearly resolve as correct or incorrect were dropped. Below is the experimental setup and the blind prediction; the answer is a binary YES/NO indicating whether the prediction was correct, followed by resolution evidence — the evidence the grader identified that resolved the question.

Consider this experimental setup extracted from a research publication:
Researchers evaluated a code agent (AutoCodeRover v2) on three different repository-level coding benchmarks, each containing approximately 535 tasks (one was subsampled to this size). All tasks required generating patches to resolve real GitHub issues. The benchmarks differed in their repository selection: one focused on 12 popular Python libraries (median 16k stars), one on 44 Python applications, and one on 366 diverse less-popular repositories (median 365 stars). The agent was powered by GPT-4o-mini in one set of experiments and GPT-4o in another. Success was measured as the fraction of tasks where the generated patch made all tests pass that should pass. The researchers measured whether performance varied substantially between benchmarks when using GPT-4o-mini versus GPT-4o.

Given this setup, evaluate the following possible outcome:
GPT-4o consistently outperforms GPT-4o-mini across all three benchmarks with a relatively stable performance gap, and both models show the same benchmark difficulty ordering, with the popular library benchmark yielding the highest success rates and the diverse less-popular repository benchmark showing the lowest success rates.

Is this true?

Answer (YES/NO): NO